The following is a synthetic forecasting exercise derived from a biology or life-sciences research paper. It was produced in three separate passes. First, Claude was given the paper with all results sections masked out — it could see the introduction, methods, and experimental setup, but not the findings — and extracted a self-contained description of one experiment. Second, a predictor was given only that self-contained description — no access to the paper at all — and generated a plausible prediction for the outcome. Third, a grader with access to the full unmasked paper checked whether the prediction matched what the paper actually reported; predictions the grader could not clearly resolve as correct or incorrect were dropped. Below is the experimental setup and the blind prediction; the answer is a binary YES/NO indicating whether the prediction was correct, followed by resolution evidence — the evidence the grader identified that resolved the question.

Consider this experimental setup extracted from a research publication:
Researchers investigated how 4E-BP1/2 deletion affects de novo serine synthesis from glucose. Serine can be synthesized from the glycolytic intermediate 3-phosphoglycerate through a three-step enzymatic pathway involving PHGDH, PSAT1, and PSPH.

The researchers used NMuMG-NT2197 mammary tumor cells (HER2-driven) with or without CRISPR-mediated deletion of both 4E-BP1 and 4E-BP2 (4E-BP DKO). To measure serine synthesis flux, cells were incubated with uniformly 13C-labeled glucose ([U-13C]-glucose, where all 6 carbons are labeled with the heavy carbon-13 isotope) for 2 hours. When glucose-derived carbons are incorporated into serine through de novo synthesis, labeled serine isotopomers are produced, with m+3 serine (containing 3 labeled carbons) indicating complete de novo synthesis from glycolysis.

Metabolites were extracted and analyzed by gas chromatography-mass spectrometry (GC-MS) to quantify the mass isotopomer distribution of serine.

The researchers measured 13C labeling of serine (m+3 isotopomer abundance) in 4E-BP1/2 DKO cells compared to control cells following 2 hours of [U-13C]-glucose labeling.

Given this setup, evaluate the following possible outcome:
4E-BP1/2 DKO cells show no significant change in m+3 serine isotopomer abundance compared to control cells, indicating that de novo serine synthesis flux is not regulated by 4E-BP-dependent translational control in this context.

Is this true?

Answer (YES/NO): NO